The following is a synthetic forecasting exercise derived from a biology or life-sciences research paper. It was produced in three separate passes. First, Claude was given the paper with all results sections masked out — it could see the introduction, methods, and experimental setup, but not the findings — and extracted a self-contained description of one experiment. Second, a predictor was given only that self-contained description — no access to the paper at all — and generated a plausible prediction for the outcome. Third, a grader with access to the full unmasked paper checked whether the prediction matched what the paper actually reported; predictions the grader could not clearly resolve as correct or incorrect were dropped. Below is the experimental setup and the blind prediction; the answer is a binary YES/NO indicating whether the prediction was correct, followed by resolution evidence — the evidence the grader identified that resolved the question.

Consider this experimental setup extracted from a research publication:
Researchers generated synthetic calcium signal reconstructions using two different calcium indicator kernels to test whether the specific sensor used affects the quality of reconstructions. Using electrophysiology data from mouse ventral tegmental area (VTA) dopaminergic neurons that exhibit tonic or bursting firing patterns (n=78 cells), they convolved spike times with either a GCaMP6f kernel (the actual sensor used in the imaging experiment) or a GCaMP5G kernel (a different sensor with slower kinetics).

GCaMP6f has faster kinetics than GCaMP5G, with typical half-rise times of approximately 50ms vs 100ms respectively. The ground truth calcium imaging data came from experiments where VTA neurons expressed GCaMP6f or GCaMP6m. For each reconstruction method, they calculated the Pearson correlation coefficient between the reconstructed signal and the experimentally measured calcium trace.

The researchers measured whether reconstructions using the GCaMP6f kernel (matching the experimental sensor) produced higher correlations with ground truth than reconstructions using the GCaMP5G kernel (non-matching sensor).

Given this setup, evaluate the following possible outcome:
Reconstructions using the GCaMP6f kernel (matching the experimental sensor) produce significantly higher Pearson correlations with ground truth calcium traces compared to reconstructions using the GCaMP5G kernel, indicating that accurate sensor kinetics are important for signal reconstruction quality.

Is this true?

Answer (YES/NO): NO